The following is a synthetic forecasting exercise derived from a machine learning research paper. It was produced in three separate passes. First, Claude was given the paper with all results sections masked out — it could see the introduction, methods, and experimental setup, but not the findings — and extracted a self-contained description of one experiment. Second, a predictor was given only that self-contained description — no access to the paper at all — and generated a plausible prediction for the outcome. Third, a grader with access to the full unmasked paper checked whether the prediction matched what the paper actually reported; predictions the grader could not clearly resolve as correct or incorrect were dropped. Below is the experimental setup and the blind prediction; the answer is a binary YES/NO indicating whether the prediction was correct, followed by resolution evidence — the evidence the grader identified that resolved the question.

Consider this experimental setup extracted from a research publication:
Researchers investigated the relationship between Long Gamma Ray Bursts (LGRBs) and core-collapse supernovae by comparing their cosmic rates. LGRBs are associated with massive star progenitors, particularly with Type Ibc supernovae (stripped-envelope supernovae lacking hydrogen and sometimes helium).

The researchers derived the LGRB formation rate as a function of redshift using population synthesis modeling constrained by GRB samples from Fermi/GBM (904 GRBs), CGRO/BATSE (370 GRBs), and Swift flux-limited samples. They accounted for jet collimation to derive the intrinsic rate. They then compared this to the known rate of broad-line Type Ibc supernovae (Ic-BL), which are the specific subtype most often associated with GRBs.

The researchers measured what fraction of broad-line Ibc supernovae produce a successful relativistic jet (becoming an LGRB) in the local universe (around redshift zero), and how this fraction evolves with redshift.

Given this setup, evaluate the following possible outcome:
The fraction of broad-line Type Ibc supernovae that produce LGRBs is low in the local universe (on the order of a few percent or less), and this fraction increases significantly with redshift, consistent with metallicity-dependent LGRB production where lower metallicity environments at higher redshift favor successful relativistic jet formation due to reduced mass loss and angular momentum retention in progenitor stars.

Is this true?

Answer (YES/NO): YES